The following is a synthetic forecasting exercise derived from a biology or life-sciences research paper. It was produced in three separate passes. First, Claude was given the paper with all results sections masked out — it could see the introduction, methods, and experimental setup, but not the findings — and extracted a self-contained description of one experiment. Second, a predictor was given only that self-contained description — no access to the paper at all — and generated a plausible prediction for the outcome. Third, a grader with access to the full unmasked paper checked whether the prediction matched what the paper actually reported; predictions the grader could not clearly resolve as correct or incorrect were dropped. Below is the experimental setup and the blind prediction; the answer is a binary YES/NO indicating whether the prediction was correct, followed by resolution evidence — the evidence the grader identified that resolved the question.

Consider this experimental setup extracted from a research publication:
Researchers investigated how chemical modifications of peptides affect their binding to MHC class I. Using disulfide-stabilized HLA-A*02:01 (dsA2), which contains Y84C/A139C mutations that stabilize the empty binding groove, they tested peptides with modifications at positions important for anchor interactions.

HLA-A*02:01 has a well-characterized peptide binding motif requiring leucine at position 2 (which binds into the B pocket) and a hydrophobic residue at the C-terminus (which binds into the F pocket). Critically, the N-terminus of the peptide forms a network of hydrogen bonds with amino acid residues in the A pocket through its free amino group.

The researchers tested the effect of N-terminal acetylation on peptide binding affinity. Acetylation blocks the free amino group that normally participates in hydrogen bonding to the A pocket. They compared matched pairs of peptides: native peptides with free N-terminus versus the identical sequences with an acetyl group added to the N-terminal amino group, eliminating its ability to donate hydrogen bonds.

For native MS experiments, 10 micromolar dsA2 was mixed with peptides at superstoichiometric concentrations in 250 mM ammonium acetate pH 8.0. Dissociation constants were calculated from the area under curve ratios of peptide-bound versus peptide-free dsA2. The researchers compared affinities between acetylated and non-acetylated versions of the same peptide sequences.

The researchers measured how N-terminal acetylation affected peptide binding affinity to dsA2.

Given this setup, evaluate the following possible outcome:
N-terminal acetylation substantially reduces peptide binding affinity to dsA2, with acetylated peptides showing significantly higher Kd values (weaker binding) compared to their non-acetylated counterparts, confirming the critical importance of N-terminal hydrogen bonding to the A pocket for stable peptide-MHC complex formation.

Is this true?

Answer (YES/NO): NO